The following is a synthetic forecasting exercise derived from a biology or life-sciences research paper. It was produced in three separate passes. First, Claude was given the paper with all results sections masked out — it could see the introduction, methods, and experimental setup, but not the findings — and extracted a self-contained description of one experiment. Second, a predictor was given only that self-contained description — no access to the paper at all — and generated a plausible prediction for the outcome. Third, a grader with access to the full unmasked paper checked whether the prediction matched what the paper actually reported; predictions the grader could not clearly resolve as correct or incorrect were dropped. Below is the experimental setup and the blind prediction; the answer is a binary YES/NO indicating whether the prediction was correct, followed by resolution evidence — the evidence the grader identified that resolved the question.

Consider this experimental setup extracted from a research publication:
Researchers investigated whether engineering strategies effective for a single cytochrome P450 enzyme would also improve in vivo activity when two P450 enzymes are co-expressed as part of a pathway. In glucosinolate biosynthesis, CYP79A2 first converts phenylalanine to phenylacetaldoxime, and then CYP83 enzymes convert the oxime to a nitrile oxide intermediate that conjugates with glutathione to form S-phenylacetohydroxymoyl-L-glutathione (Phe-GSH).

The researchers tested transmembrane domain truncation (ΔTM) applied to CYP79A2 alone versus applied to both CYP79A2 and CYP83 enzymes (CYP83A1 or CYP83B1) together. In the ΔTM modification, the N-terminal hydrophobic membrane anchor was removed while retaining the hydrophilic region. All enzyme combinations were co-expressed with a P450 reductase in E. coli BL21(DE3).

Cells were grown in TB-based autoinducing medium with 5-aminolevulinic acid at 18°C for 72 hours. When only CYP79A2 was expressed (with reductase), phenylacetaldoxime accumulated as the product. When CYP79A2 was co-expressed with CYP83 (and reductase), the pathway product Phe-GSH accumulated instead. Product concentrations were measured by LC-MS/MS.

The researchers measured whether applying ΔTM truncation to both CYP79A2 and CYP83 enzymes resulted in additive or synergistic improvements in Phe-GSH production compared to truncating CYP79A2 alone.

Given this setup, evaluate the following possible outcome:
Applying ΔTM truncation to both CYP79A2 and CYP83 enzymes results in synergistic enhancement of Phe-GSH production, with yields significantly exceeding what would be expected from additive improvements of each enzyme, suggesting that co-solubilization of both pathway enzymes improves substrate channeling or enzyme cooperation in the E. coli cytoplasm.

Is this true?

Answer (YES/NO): NO